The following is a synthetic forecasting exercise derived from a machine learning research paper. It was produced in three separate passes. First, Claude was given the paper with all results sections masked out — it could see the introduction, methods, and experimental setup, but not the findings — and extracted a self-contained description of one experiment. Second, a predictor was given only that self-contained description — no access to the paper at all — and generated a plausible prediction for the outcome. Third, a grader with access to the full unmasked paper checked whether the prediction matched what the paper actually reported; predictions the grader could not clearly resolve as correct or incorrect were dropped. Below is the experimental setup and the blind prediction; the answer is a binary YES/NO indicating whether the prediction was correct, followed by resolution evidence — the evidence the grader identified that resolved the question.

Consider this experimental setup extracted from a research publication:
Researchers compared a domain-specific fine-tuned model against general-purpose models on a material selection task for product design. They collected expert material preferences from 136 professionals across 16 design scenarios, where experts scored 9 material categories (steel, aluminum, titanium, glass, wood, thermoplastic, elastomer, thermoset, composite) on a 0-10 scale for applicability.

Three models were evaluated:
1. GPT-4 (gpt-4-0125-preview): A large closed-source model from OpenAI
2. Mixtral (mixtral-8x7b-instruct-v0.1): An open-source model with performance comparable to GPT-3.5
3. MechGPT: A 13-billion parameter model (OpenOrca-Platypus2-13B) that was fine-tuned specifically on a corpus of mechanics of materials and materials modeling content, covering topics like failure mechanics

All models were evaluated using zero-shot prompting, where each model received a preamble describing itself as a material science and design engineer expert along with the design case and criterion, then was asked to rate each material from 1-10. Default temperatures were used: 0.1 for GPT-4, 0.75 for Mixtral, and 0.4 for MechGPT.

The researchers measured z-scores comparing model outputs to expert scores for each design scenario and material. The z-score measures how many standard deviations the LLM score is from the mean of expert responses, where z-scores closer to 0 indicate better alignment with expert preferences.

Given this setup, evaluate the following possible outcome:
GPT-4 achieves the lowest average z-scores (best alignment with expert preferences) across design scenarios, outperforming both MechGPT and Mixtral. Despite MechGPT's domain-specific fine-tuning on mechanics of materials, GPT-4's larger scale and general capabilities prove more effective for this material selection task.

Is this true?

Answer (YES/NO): NO